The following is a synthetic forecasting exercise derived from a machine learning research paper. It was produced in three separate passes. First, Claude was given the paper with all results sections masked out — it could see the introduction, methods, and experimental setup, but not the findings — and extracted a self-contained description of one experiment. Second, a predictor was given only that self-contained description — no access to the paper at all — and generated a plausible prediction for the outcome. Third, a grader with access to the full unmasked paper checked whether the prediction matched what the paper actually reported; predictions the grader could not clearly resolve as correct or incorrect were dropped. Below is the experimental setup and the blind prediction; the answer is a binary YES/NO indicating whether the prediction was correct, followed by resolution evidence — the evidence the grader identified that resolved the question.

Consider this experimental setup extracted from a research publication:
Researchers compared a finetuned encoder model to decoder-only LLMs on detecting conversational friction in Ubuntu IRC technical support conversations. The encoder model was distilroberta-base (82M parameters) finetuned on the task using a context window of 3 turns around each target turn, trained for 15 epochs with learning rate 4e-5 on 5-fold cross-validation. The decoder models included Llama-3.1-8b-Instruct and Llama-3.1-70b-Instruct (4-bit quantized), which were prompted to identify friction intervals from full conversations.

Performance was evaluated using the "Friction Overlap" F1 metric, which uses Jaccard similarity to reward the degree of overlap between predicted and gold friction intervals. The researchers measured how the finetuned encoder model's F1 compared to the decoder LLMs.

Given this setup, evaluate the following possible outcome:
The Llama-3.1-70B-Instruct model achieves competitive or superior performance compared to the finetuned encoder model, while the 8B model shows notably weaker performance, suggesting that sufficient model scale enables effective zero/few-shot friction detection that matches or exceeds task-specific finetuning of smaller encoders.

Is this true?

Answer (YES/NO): NO